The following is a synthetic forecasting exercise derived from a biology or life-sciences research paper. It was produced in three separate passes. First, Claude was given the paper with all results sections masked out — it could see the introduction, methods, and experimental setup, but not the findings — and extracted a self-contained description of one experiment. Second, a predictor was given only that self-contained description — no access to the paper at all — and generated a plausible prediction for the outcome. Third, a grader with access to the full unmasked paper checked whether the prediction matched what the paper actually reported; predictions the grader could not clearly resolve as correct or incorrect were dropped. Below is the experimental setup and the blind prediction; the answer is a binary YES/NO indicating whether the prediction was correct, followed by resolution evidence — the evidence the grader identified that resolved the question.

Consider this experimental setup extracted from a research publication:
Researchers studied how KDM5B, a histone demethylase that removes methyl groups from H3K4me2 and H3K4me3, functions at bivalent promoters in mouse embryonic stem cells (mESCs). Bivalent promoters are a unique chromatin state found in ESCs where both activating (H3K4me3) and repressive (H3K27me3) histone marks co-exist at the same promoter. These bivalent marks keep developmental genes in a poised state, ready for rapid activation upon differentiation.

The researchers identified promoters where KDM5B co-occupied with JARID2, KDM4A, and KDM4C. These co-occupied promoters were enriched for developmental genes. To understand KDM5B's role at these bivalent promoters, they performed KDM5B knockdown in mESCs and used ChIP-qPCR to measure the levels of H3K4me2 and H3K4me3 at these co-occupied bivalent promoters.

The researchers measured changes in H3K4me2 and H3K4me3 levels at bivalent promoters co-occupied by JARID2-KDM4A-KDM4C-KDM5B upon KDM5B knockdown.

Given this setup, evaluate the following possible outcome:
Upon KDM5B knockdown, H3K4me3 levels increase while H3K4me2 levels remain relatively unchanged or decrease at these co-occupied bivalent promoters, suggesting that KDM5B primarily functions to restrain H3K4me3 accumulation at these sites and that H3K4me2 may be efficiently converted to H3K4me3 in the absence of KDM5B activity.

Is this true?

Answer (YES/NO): NO